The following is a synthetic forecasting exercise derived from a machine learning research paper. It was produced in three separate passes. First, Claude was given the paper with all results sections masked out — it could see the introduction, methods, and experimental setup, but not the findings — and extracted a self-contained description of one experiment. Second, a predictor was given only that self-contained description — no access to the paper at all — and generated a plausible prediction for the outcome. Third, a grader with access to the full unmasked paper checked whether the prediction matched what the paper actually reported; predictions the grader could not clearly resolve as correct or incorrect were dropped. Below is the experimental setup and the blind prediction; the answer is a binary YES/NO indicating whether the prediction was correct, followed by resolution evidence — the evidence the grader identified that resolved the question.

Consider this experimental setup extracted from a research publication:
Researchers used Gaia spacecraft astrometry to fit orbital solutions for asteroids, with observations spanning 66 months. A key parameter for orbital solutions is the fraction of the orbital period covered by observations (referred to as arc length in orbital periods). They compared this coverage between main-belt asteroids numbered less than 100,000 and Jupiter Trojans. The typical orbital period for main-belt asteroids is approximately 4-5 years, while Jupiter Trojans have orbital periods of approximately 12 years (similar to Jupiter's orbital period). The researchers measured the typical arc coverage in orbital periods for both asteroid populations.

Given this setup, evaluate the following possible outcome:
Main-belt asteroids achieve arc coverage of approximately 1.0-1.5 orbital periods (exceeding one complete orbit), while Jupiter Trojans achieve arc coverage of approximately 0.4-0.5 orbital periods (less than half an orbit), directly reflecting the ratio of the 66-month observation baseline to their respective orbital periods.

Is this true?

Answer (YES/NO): YES